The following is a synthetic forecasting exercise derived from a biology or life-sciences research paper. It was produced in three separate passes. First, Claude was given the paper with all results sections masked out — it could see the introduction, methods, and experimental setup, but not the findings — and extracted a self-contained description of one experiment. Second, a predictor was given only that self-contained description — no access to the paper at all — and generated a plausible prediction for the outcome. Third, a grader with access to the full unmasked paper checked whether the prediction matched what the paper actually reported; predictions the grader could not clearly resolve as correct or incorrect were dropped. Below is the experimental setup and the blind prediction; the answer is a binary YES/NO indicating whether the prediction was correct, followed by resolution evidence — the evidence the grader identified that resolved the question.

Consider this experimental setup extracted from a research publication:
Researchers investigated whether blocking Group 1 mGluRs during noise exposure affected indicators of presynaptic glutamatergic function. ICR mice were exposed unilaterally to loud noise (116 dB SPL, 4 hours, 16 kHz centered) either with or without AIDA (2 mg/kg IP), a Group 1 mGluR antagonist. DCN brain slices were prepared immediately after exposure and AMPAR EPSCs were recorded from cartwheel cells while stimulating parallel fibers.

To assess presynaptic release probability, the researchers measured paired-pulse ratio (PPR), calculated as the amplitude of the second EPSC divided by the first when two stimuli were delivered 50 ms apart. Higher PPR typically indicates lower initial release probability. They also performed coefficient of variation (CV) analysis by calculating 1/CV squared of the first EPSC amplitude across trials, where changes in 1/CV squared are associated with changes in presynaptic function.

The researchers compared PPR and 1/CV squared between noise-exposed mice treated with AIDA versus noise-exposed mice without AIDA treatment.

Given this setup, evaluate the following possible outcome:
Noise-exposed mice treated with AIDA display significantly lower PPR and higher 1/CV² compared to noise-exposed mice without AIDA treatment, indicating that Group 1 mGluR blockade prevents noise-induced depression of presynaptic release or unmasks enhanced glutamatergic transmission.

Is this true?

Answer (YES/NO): NO